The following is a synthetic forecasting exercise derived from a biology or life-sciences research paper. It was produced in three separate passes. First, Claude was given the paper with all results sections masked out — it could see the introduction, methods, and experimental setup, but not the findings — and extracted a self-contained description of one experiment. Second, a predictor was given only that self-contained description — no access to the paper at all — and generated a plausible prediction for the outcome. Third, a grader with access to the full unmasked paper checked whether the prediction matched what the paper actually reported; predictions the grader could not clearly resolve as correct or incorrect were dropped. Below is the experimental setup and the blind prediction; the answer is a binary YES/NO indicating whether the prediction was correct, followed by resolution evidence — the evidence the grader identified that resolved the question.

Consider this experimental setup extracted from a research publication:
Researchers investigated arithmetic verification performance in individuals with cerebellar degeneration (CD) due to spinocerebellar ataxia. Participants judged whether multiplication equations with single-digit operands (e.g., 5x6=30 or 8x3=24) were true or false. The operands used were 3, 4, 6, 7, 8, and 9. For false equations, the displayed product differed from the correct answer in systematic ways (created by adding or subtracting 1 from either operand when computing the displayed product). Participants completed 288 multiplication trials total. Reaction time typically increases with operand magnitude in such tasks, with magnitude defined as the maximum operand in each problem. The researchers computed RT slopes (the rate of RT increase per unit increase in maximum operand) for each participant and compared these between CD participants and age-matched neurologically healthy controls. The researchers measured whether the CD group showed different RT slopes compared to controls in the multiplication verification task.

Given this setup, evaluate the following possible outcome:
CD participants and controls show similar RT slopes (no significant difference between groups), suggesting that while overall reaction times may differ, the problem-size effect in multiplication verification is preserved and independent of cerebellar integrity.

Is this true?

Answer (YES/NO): YES